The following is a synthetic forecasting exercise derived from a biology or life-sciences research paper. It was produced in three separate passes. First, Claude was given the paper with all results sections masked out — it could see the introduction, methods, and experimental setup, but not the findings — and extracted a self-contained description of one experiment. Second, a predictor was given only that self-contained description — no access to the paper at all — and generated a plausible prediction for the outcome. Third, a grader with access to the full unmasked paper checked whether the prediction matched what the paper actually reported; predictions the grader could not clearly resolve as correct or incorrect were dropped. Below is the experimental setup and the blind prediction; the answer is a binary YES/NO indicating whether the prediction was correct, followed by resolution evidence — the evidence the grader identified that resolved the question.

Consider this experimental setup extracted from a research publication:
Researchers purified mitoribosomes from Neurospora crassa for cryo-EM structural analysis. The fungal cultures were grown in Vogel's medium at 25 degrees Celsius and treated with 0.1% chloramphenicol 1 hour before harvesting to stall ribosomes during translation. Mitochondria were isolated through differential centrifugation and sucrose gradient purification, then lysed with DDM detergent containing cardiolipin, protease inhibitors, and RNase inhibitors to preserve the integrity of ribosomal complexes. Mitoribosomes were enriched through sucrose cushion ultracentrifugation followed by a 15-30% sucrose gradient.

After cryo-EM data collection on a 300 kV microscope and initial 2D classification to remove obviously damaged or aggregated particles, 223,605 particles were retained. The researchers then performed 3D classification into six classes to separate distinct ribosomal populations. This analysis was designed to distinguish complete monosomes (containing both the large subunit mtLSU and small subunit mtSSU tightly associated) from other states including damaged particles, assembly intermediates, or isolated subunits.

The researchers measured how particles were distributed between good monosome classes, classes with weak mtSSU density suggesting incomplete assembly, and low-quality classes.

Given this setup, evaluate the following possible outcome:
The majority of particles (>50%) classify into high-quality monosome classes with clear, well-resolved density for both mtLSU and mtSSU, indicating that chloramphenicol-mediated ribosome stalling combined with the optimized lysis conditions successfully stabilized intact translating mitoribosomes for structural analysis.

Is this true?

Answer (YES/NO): YES